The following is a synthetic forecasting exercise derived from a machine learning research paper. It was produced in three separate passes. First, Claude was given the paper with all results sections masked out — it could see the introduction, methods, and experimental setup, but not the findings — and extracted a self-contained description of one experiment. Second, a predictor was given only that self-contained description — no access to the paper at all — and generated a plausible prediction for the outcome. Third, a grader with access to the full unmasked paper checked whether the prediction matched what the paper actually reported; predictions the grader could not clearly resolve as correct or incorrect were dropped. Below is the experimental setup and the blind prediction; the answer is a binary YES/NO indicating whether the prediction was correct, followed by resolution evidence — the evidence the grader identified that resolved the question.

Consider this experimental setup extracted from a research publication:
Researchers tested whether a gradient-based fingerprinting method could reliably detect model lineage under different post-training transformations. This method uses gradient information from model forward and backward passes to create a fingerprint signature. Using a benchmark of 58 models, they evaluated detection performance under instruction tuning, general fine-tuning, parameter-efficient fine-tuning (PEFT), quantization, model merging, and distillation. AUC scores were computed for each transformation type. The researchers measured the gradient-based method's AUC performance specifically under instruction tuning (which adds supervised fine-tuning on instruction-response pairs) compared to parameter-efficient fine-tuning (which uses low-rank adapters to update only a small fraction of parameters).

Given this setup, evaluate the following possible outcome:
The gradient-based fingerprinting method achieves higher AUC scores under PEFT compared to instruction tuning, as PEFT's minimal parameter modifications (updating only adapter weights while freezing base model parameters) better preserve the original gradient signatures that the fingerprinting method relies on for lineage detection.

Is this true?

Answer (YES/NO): NO